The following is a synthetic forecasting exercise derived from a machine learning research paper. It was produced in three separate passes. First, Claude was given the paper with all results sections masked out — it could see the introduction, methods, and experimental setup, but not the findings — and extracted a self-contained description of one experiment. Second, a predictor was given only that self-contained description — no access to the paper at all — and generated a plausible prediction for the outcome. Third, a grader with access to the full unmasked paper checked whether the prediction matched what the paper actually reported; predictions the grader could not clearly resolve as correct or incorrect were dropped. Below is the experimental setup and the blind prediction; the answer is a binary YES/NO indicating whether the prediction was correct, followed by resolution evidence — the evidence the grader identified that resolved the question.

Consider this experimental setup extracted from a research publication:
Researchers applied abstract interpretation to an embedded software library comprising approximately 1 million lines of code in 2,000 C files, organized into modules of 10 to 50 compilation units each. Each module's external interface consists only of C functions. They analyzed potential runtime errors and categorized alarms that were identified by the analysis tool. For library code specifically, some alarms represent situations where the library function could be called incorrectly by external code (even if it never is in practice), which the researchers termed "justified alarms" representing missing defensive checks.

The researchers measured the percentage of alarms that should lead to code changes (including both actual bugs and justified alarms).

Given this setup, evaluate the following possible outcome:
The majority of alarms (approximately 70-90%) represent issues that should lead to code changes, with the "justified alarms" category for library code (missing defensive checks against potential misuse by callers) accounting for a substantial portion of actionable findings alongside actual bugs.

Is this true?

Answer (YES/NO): NO